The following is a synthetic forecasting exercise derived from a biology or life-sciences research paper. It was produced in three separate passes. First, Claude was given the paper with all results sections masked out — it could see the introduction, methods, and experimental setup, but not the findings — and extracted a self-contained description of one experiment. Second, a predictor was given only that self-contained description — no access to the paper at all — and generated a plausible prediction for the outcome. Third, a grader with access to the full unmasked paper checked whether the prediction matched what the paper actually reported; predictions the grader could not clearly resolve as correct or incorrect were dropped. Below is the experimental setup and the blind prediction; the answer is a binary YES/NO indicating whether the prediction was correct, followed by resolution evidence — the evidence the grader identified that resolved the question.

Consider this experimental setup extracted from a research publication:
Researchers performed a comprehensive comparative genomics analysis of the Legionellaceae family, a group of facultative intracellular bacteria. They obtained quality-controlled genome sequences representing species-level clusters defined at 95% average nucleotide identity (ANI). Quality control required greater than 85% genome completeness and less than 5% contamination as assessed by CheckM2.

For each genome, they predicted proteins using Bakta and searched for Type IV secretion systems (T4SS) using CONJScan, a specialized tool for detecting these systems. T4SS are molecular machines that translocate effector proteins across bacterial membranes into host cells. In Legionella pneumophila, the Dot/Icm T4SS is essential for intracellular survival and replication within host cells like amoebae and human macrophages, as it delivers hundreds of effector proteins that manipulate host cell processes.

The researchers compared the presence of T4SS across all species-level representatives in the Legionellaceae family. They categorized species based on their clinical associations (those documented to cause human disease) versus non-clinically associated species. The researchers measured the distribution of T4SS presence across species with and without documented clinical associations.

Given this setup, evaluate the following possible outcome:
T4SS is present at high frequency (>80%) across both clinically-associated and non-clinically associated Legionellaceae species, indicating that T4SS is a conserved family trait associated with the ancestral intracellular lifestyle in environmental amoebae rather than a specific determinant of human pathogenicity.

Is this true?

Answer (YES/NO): YES